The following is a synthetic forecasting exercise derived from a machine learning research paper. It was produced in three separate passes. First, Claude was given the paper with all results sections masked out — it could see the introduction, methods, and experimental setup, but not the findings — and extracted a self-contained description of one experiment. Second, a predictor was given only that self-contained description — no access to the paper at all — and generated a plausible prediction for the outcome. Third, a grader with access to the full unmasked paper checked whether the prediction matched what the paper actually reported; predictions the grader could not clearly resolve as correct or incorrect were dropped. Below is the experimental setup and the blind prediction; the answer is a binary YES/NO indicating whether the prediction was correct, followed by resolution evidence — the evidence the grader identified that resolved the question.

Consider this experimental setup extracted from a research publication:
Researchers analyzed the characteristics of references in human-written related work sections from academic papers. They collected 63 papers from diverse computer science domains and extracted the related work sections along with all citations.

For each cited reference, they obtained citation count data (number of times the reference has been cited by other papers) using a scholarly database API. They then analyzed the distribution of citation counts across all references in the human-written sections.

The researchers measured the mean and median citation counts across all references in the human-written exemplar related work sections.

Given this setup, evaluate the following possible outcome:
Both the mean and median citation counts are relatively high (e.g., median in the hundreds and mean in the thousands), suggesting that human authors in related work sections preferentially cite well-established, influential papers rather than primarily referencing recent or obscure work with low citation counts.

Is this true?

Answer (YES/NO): NO